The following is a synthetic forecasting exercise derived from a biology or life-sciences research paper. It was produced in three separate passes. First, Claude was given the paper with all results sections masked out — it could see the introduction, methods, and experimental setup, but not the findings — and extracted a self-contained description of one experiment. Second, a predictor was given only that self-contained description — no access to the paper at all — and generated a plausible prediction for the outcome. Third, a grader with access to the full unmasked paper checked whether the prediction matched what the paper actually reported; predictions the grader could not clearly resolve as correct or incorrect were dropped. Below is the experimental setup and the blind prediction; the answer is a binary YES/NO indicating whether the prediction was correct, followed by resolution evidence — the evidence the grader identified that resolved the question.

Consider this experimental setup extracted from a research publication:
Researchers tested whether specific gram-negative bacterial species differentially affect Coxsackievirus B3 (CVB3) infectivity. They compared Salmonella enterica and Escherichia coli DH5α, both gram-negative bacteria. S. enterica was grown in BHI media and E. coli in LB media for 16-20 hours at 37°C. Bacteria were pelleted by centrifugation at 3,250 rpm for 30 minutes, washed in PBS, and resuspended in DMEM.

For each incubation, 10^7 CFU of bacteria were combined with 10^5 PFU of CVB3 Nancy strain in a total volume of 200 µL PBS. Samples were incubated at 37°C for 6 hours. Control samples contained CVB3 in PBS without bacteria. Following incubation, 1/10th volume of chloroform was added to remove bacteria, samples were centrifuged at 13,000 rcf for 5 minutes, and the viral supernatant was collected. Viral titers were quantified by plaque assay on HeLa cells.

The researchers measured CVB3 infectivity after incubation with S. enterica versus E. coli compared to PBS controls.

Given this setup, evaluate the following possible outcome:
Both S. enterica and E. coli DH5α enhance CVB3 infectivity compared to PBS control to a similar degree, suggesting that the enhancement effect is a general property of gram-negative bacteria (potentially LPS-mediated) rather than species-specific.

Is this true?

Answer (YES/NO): NO